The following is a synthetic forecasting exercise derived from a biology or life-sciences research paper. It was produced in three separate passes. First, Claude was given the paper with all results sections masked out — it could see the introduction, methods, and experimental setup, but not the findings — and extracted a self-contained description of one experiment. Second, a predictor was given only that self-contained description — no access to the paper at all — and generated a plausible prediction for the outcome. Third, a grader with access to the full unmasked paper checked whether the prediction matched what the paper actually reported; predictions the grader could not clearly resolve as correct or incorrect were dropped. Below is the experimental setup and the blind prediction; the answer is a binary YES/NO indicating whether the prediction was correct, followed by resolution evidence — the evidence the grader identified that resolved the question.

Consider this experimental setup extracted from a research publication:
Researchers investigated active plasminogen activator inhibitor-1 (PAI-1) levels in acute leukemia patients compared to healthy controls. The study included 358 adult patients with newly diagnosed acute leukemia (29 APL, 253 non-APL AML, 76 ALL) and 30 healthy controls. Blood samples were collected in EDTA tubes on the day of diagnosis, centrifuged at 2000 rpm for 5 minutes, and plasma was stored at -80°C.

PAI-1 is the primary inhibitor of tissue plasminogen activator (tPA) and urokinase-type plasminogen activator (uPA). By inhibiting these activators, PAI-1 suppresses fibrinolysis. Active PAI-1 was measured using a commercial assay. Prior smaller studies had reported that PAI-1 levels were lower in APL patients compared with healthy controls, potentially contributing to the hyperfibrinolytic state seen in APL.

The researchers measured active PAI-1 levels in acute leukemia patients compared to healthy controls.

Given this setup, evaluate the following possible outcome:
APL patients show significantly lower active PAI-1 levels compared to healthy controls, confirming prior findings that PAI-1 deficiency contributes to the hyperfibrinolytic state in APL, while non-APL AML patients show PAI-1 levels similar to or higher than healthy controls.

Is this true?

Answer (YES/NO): NO